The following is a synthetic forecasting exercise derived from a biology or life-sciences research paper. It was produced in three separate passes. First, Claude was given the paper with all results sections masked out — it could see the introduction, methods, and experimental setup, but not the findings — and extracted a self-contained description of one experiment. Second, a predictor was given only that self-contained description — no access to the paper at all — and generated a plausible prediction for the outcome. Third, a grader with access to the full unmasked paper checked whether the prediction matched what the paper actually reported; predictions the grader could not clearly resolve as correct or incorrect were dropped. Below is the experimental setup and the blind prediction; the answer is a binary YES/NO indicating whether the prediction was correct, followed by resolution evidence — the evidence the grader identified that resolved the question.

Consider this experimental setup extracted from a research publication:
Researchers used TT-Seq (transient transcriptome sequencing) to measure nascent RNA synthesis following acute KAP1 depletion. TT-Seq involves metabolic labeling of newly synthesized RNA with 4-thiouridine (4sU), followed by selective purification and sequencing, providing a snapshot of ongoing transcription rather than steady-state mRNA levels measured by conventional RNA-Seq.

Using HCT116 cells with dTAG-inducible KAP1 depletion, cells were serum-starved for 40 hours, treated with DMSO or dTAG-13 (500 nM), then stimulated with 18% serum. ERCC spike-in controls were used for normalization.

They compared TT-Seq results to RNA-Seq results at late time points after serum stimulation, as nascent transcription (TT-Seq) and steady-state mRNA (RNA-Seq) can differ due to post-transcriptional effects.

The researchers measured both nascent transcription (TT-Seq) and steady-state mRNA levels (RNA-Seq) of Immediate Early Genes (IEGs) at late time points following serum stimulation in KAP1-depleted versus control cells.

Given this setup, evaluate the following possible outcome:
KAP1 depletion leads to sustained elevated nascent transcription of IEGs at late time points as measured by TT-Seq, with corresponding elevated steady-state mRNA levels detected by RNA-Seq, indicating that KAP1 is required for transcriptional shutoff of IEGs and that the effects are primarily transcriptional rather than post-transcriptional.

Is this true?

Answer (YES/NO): NO